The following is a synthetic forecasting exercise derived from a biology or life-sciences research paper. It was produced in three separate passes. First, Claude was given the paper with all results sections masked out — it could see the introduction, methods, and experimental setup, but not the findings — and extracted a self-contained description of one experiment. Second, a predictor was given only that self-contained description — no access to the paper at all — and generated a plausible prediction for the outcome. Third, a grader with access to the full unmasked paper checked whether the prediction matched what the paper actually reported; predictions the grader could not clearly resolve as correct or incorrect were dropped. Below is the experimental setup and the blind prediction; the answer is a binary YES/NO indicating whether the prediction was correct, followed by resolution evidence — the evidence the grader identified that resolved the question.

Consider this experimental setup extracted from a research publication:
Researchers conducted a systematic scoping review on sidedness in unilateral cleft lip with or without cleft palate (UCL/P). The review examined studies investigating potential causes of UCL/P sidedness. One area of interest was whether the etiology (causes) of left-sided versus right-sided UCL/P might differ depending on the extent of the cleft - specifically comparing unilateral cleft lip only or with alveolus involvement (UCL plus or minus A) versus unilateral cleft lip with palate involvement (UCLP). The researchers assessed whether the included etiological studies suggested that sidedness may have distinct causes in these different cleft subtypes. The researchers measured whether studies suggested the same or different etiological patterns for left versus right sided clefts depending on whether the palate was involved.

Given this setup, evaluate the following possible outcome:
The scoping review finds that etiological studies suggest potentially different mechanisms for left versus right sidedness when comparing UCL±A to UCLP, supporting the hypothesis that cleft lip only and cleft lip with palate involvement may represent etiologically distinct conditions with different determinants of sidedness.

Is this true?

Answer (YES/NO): YES